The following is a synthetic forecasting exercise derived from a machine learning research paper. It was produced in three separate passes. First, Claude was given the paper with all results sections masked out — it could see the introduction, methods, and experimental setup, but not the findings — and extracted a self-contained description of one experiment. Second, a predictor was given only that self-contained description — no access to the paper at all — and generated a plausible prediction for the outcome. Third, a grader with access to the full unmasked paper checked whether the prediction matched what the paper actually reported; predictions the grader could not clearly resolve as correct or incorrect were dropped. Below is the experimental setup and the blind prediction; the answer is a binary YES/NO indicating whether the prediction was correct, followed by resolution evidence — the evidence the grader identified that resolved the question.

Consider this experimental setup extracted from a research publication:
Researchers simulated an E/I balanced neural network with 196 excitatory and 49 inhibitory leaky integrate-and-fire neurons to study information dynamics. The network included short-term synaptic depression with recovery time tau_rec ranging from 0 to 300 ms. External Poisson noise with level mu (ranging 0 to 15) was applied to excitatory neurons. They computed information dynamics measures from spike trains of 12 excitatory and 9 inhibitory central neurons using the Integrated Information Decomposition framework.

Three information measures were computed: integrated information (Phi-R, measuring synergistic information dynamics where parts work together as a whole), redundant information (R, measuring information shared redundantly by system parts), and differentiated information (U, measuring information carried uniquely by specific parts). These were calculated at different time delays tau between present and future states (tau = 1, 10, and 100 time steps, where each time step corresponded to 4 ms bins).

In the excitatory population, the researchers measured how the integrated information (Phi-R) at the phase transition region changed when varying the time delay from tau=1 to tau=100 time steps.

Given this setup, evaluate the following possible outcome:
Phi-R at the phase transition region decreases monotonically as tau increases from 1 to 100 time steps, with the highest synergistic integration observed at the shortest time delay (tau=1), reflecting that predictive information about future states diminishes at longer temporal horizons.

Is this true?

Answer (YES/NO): NO